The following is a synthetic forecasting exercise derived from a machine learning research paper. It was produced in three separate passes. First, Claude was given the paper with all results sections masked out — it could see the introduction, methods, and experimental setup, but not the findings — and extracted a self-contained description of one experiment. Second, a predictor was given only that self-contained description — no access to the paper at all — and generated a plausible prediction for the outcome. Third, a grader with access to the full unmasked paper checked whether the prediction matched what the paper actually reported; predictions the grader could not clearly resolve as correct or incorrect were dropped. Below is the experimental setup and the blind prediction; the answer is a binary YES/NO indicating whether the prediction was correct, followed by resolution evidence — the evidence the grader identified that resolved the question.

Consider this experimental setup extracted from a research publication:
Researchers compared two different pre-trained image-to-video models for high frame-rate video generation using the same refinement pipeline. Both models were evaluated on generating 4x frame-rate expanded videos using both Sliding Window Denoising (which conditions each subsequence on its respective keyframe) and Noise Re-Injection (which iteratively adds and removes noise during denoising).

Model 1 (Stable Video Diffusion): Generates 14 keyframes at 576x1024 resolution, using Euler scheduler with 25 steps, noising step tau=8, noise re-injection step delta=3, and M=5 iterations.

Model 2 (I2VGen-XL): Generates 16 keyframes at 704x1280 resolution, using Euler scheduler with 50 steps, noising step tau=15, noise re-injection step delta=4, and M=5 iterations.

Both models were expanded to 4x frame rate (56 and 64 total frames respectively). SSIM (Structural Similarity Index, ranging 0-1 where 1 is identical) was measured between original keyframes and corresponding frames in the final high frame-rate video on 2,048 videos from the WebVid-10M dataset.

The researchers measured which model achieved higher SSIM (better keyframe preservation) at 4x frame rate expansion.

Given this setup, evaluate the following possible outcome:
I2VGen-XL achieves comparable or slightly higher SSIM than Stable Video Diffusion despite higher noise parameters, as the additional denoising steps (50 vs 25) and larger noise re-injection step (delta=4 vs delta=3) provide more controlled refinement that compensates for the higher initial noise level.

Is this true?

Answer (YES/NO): NO